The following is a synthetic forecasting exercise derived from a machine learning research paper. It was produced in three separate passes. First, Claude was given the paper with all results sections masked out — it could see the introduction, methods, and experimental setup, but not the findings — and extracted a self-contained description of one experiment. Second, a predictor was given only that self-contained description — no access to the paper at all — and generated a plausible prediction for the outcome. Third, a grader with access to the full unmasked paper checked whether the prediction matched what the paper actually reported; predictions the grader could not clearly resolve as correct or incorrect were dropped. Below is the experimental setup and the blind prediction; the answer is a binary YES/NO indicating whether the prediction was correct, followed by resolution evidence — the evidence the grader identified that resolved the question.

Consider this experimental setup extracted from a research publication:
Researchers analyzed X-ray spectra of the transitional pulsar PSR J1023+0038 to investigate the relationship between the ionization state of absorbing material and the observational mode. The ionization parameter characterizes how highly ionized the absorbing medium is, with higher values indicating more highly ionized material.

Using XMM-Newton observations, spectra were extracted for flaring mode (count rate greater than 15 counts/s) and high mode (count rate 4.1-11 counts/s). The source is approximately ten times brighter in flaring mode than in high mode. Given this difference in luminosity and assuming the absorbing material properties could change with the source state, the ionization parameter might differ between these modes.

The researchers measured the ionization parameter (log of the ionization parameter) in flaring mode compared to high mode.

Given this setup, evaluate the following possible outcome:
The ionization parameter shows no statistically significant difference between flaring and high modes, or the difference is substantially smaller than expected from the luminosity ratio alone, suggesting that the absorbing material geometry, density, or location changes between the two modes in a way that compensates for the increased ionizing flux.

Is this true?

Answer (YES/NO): YES